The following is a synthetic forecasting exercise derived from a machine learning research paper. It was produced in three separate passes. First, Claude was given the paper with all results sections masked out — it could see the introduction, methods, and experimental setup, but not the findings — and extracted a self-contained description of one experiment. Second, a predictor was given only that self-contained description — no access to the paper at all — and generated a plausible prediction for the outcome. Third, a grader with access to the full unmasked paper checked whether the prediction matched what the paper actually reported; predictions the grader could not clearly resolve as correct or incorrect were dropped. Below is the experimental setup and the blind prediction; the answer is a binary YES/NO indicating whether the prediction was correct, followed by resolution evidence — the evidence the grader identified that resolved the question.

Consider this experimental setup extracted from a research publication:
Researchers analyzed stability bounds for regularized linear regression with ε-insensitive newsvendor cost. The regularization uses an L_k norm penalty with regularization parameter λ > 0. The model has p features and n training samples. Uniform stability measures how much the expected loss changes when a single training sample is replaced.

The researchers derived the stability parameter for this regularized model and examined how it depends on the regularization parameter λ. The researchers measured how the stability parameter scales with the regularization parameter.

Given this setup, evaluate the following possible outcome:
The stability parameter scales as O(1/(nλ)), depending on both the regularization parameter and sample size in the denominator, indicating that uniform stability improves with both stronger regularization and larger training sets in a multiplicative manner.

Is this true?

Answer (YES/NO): NO